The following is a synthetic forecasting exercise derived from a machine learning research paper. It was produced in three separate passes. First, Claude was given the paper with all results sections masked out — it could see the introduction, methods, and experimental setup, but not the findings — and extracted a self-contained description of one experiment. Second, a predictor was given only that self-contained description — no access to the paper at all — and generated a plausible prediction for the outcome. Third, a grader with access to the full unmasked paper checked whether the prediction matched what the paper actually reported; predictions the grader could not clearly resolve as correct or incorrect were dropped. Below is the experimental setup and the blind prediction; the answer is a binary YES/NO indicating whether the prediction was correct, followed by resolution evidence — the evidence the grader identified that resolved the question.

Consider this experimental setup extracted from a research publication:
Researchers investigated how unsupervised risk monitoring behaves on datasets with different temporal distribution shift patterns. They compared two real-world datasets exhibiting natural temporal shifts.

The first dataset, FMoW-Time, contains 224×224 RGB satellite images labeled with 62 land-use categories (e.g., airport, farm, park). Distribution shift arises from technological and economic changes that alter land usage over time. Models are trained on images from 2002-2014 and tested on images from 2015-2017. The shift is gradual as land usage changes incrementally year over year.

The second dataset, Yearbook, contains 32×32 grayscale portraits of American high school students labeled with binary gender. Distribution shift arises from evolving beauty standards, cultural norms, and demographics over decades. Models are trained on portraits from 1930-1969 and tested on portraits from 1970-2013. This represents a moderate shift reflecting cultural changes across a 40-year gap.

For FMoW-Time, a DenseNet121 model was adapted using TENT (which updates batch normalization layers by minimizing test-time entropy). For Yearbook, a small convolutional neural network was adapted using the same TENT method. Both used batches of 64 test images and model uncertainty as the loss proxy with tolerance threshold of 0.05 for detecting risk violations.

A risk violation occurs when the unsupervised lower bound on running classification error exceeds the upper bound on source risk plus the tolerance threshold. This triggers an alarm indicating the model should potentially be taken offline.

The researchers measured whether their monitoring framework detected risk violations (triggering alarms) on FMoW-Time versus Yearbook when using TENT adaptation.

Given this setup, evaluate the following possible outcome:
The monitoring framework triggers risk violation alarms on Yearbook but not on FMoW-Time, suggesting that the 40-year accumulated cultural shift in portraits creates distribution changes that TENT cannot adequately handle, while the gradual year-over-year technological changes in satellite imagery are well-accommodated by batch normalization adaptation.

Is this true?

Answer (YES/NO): YES